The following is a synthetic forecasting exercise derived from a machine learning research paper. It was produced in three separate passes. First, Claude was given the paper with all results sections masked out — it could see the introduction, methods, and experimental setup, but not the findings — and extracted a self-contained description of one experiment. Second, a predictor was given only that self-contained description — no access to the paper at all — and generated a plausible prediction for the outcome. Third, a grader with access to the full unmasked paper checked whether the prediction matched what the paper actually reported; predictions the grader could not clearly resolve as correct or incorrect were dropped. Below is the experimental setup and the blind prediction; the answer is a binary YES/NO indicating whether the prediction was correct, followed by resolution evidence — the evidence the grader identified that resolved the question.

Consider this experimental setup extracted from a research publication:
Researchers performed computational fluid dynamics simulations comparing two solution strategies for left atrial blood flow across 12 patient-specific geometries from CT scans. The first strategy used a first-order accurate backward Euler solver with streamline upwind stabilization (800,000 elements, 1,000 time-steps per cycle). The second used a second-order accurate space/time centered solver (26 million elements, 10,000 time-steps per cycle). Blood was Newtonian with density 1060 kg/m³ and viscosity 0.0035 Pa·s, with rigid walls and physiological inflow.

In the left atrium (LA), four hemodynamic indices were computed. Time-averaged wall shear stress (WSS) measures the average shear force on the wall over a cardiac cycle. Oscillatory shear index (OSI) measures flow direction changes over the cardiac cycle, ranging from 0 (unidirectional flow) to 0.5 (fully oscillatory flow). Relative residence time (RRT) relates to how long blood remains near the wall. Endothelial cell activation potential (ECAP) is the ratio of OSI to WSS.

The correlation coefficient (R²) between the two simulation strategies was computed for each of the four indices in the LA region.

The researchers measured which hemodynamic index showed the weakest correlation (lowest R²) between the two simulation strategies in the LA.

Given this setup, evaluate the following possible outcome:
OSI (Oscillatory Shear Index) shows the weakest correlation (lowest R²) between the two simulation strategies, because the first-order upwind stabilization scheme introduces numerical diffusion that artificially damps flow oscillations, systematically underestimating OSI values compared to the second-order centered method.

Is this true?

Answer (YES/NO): YES